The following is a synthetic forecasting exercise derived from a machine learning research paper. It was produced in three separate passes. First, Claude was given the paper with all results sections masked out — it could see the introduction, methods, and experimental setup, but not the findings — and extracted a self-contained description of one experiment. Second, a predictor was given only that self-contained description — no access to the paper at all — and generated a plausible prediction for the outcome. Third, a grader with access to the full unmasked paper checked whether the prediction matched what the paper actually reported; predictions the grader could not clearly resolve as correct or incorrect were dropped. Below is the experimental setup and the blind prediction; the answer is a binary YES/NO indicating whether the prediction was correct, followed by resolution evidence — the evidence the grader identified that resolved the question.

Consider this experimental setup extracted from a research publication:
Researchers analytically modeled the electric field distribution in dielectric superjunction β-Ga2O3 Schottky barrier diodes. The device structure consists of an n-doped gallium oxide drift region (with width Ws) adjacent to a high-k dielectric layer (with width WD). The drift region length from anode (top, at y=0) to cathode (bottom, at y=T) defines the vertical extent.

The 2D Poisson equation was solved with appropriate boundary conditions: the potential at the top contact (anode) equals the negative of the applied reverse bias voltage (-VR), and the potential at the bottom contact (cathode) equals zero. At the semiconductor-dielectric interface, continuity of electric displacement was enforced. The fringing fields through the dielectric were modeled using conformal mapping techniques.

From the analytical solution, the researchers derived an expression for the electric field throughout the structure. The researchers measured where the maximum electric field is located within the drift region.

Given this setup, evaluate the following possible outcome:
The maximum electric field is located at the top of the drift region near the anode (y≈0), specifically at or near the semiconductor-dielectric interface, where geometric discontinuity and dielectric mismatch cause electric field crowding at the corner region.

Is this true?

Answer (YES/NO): NO